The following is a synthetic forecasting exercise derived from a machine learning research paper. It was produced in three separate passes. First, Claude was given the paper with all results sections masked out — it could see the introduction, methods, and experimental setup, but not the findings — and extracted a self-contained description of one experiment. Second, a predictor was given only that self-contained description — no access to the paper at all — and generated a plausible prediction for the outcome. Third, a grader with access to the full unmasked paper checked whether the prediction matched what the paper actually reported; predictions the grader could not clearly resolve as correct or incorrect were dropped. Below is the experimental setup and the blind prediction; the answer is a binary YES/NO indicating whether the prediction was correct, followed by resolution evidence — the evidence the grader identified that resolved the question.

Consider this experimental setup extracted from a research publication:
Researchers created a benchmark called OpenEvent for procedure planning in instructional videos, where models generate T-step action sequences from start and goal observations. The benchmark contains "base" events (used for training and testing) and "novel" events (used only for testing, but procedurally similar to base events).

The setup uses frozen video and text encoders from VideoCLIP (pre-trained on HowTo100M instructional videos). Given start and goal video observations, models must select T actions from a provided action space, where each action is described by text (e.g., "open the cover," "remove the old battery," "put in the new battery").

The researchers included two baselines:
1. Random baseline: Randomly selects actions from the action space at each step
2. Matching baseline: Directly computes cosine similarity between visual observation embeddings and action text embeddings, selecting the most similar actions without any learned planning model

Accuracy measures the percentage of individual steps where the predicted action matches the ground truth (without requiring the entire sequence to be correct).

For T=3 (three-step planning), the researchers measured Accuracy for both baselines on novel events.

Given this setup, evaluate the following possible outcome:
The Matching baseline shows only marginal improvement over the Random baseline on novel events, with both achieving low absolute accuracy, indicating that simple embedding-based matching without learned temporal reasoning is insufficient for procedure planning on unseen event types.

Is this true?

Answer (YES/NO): NO